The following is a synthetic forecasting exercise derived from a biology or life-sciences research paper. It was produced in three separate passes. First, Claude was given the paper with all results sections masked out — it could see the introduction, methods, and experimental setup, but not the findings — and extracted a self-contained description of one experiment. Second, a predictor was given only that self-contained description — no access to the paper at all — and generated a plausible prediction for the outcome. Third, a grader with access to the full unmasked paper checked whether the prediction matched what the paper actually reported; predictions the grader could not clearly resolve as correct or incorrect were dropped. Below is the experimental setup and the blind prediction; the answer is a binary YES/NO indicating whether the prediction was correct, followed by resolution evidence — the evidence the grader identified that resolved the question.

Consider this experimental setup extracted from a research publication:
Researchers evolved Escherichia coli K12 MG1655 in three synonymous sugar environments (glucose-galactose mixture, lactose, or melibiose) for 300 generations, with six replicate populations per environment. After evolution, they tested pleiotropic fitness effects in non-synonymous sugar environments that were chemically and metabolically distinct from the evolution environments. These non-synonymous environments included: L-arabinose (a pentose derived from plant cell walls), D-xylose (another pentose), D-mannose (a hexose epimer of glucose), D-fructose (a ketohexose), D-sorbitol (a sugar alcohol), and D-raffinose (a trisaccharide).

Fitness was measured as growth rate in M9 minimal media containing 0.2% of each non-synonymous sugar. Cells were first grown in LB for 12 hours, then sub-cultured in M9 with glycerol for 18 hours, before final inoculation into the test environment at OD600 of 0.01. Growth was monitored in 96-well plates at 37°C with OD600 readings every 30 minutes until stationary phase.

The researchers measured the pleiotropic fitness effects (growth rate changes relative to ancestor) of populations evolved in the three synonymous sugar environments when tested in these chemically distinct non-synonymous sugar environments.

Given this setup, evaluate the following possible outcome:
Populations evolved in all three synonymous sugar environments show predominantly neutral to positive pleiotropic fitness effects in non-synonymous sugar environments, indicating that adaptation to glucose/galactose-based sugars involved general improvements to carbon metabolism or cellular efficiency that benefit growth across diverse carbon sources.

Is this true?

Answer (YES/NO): YES